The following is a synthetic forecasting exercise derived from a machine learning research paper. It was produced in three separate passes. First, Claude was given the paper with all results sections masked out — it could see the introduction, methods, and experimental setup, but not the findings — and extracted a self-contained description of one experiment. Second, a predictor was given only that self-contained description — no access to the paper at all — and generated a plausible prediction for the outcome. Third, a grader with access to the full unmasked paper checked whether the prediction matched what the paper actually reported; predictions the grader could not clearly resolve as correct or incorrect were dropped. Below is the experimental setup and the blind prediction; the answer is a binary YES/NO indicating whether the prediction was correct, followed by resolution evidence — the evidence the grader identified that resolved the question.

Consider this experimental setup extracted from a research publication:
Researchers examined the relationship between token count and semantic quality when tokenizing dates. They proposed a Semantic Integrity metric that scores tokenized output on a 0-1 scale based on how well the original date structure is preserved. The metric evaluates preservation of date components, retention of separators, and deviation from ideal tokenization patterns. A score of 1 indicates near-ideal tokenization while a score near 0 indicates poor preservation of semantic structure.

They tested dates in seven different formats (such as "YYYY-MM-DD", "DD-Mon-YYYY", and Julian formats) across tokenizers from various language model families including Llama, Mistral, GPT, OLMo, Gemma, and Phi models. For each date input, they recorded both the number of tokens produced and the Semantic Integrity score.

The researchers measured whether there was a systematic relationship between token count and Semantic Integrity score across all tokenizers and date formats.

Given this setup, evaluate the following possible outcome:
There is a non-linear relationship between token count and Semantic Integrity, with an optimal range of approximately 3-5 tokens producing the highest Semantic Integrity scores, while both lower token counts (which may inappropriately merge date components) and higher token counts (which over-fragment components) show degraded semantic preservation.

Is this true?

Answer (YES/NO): NO